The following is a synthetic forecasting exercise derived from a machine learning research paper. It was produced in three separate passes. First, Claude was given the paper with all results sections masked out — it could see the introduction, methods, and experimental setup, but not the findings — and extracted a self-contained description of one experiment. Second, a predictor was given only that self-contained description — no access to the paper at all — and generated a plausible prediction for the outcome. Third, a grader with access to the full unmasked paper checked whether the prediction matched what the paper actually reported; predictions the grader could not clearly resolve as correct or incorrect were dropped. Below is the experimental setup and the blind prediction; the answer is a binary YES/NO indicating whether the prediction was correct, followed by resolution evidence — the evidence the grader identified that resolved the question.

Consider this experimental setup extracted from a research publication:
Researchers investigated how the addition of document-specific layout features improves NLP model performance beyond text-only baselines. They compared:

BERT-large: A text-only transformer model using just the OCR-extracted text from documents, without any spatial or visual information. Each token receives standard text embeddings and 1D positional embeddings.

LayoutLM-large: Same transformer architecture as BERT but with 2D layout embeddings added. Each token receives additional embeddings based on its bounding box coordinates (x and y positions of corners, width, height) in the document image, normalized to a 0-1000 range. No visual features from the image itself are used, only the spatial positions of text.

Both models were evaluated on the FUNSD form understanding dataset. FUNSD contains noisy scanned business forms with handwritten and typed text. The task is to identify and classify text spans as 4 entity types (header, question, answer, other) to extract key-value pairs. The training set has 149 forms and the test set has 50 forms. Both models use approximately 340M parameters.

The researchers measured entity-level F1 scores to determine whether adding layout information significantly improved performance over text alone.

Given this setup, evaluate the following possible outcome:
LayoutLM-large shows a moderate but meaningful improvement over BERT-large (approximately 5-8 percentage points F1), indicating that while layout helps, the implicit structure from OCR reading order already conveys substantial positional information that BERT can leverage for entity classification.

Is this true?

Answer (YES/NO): NO